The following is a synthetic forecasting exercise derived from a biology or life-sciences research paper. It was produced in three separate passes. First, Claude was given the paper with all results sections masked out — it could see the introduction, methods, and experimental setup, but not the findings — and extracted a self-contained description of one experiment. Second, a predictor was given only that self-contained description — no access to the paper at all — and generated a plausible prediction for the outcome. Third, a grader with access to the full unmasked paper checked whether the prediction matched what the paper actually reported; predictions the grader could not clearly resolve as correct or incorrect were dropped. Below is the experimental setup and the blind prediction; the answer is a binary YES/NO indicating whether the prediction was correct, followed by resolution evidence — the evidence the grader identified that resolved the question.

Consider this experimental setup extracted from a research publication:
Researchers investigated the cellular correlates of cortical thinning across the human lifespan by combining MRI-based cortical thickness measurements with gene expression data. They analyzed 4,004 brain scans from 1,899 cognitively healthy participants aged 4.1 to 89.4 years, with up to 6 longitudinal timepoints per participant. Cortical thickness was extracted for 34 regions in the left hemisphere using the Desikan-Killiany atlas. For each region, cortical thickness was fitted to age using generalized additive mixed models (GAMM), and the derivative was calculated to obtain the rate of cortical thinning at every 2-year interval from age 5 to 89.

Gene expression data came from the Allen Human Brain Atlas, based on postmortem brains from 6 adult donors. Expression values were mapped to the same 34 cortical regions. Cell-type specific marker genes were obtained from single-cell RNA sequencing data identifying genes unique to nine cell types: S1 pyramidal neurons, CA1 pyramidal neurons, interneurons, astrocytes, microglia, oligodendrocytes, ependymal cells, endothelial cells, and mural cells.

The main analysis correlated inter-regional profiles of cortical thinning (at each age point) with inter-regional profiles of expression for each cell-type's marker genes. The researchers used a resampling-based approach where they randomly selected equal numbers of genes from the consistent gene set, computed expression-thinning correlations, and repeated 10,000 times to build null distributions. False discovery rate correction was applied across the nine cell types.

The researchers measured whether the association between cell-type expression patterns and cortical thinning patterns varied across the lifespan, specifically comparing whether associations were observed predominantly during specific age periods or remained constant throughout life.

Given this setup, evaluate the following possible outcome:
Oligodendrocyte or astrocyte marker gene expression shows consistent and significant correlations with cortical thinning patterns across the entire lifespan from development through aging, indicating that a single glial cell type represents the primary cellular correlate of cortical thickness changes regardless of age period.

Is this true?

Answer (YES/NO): NO